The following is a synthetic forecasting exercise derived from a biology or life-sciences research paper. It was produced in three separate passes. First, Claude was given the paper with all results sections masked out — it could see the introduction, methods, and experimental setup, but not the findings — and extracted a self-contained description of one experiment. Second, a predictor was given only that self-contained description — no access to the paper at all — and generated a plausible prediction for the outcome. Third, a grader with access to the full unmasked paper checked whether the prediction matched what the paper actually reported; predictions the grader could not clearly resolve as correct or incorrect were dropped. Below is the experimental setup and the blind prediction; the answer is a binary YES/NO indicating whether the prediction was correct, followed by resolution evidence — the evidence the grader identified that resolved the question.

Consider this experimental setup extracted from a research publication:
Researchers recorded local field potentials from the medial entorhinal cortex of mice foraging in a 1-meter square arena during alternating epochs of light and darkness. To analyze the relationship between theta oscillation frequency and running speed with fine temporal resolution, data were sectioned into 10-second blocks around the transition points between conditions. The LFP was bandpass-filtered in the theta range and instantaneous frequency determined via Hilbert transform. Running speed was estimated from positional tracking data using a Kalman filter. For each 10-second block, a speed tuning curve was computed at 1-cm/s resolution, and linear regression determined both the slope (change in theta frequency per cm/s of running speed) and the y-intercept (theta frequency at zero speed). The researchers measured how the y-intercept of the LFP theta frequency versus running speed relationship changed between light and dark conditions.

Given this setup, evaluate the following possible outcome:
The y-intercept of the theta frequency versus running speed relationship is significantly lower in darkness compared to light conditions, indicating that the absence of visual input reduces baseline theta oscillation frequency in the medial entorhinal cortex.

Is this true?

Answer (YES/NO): YES